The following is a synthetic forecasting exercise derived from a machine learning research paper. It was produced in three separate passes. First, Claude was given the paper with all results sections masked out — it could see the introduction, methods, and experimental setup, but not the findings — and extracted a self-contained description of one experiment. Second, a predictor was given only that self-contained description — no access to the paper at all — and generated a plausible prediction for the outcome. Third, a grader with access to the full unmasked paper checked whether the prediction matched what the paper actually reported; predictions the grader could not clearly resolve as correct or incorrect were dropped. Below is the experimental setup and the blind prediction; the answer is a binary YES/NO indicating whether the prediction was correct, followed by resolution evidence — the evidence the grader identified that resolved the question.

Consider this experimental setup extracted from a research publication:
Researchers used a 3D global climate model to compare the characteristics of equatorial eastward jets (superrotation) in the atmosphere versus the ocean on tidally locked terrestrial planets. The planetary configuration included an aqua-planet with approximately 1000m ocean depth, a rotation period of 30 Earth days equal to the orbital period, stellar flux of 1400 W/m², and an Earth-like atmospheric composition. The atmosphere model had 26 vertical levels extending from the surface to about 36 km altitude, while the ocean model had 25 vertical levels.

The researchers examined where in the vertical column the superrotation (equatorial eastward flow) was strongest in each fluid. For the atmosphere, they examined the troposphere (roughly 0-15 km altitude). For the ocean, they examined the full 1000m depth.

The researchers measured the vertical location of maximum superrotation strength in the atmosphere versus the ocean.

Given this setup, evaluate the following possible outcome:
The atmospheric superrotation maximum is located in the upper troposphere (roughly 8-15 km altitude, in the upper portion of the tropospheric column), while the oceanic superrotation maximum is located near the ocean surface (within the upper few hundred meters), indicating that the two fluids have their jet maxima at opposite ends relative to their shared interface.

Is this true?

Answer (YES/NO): NO